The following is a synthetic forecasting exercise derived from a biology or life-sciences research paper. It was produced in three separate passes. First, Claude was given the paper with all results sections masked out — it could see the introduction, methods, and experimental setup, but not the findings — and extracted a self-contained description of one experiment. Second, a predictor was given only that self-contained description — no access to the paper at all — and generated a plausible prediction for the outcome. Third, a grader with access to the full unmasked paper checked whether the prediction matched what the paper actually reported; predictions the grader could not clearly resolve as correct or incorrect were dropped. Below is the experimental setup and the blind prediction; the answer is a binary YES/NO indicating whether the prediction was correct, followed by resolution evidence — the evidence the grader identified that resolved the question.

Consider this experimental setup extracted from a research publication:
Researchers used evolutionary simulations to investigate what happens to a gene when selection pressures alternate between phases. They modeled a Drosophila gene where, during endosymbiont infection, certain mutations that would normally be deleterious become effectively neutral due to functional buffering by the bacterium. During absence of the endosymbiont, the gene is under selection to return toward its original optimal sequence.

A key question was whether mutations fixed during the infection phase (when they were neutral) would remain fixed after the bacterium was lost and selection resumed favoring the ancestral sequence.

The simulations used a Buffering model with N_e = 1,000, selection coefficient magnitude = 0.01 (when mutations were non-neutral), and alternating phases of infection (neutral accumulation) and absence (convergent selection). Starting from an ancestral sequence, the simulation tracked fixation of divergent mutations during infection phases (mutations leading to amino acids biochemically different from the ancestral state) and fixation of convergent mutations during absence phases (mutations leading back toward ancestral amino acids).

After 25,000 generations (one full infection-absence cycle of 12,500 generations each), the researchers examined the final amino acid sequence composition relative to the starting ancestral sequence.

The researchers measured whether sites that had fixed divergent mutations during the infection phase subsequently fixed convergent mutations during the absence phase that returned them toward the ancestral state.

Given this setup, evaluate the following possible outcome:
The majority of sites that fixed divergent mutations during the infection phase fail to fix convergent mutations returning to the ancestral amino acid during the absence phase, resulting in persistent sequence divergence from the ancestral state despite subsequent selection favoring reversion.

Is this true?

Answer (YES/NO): YES